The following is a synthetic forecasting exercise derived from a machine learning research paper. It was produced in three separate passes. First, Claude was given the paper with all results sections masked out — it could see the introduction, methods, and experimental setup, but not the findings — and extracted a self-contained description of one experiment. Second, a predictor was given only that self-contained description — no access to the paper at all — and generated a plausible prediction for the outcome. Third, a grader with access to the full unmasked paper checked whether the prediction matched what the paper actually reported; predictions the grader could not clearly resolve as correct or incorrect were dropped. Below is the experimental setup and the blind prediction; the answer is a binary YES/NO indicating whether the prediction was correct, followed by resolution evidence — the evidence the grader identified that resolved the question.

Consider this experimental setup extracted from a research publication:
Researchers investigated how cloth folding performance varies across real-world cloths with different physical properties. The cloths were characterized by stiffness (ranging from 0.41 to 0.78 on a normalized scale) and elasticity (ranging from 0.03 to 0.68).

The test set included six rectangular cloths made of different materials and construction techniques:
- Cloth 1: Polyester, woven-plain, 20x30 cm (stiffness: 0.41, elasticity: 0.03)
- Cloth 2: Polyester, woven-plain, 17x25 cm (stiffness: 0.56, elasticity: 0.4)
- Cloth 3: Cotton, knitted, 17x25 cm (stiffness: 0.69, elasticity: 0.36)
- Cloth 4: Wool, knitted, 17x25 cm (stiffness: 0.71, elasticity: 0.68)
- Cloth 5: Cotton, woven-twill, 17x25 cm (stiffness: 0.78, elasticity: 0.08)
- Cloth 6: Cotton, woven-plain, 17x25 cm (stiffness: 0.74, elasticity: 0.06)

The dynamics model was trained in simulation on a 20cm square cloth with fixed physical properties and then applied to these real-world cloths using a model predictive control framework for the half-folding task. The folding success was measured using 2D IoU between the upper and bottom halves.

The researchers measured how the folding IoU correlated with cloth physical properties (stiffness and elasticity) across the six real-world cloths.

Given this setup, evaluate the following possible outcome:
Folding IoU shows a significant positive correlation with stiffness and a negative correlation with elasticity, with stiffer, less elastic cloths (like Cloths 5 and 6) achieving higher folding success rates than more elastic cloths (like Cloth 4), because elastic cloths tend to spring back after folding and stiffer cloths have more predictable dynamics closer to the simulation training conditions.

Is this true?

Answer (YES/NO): NO